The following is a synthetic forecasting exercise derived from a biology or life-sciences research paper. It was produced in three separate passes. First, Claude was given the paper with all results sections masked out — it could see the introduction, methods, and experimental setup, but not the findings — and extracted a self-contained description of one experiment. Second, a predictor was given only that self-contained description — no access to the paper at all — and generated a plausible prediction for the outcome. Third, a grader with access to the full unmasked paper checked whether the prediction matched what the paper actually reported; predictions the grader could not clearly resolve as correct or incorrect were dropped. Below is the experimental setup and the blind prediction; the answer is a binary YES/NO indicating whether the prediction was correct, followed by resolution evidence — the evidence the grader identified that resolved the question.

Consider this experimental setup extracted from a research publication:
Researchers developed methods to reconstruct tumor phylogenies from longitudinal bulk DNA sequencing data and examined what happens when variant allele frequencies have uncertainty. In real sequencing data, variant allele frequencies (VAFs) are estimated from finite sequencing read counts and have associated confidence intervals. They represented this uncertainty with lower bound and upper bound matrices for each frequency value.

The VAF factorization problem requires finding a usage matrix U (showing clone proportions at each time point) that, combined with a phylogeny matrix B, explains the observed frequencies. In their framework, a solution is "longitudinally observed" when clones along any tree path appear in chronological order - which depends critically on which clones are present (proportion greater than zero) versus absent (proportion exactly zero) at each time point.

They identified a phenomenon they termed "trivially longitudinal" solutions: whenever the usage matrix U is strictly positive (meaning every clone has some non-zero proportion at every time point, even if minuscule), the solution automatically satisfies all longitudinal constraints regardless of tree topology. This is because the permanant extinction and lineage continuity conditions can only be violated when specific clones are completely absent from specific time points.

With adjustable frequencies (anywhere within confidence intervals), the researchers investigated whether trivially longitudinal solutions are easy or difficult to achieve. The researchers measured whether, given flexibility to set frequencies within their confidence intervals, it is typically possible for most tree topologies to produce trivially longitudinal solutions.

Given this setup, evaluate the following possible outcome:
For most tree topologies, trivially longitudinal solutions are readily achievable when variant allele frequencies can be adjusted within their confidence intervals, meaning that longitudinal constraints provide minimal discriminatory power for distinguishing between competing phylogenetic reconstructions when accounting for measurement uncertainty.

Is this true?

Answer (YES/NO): YES